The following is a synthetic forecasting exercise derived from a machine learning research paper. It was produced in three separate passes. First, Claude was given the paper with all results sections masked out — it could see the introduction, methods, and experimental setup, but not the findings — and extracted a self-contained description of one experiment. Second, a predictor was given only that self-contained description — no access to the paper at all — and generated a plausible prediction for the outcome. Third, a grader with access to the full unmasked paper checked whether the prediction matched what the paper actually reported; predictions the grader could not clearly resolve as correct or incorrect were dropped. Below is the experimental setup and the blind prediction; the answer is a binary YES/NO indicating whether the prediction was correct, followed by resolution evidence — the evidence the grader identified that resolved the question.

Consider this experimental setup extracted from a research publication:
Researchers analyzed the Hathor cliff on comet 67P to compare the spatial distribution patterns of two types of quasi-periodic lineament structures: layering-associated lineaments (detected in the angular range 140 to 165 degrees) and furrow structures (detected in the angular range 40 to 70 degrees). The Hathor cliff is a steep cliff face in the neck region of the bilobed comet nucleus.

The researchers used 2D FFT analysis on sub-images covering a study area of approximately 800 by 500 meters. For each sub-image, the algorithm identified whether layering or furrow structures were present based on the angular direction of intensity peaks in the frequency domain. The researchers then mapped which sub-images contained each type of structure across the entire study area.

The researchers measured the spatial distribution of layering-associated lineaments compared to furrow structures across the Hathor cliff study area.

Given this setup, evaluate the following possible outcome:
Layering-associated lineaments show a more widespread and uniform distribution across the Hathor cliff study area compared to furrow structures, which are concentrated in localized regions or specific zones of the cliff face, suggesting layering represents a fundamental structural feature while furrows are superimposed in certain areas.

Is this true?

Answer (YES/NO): NO